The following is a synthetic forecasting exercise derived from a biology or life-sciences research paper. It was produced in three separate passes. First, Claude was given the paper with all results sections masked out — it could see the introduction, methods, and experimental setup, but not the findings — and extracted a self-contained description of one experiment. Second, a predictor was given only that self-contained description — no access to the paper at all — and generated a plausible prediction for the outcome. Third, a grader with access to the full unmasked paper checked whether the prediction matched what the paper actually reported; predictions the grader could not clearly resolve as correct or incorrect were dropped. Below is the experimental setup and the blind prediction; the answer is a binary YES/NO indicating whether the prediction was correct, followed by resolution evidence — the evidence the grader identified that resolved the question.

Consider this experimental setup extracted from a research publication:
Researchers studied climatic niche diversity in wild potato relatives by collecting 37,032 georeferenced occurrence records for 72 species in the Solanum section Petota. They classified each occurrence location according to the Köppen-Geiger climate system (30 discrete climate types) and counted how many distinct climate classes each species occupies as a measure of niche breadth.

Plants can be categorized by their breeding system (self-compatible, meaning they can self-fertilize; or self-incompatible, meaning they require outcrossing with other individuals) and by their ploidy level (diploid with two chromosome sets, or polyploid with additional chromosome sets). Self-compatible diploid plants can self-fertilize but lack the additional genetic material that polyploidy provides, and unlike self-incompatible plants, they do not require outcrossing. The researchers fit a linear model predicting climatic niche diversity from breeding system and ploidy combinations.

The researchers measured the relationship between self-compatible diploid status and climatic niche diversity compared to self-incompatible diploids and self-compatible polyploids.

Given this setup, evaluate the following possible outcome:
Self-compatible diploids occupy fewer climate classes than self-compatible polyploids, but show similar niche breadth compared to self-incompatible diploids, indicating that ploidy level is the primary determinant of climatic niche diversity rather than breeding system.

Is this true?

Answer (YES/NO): NO